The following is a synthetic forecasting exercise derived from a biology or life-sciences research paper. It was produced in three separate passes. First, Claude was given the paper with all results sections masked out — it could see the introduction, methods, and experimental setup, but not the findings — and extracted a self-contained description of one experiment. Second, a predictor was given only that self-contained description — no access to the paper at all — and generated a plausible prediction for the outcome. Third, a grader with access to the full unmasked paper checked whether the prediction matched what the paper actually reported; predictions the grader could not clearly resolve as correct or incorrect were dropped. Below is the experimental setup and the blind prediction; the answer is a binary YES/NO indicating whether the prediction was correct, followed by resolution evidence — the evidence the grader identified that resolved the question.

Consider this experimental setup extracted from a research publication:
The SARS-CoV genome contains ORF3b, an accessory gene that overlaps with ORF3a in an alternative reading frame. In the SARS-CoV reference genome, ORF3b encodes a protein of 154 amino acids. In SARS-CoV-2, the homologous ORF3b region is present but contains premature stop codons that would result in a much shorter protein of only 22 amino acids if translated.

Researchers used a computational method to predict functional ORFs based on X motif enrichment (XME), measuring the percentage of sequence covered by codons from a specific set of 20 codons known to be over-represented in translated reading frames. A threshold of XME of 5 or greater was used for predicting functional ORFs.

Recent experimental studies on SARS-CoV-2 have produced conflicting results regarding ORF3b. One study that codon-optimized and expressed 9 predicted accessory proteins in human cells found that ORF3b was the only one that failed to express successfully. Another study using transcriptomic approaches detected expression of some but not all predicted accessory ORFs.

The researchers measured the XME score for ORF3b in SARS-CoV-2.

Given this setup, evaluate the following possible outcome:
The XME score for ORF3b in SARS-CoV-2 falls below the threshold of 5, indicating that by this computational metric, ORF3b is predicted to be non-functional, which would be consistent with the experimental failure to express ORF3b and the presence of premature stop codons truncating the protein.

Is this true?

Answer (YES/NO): YES